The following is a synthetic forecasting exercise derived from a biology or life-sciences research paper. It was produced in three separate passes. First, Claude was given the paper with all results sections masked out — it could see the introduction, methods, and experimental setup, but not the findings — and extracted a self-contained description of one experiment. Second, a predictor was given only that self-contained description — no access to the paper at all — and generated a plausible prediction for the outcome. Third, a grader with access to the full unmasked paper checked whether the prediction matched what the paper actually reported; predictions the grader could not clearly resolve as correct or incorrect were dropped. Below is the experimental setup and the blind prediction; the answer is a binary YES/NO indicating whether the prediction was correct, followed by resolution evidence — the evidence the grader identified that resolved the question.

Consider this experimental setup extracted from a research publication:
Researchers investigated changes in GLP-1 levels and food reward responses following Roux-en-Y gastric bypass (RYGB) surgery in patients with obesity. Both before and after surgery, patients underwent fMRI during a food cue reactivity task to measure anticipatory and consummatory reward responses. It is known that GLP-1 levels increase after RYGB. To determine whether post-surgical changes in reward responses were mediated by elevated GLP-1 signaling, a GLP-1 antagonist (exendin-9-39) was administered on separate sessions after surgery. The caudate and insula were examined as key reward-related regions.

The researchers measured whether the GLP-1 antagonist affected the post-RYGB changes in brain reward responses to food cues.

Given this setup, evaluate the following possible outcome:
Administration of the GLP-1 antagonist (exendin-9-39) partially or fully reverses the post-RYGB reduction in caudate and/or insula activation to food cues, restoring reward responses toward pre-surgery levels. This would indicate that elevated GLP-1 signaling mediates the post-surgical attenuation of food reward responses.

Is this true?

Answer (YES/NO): YES